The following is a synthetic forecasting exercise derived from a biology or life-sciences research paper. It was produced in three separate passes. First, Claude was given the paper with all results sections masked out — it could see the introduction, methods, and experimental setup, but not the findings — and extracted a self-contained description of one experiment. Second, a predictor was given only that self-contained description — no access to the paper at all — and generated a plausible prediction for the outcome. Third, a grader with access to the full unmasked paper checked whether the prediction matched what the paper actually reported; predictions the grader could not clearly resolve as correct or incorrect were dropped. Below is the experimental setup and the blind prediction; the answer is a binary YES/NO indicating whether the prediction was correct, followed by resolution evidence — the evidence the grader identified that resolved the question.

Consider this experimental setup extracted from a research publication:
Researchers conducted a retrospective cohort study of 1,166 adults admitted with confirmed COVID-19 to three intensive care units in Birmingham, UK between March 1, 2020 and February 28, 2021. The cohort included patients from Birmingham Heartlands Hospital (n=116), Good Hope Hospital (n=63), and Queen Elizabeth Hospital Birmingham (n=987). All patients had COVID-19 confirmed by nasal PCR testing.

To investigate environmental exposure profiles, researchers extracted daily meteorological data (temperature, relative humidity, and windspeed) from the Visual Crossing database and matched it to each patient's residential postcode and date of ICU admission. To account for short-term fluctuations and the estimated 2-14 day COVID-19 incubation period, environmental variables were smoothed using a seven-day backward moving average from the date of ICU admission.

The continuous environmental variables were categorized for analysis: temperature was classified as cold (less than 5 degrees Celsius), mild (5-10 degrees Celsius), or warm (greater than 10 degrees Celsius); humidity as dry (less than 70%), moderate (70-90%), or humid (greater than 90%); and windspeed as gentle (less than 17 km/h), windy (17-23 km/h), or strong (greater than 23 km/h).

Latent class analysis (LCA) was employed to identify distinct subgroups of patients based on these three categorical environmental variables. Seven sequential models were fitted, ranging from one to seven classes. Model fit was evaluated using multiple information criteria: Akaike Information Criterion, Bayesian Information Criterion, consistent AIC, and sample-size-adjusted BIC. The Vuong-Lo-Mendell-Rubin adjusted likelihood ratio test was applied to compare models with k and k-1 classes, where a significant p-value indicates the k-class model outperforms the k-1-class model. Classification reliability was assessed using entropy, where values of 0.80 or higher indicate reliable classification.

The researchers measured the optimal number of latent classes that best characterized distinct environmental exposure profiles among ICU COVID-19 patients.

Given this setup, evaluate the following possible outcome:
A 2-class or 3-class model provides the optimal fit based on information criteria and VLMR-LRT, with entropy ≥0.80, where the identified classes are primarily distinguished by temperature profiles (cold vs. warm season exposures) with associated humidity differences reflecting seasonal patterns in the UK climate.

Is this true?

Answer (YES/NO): NO